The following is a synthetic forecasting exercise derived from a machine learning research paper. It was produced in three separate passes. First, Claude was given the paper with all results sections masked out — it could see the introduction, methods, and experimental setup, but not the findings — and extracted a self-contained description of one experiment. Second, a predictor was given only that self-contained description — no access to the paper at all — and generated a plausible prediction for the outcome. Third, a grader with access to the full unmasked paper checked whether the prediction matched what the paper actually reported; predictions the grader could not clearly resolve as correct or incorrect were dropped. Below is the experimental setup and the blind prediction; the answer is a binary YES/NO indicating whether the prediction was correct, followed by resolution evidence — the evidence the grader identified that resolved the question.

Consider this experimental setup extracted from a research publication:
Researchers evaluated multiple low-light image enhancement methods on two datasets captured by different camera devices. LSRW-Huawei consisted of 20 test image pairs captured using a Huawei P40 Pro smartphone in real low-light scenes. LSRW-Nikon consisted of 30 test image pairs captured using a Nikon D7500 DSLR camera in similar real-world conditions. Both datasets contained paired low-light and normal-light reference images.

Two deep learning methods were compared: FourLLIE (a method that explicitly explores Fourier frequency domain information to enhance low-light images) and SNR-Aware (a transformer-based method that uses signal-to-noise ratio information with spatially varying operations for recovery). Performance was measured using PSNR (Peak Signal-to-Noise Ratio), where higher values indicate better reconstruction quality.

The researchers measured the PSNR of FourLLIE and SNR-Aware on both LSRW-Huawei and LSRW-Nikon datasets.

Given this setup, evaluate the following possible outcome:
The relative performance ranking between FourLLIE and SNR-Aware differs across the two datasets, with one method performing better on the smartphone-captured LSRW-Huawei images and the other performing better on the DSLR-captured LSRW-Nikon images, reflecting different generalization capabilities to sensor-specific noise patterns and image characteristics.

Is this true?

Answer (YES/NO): NO